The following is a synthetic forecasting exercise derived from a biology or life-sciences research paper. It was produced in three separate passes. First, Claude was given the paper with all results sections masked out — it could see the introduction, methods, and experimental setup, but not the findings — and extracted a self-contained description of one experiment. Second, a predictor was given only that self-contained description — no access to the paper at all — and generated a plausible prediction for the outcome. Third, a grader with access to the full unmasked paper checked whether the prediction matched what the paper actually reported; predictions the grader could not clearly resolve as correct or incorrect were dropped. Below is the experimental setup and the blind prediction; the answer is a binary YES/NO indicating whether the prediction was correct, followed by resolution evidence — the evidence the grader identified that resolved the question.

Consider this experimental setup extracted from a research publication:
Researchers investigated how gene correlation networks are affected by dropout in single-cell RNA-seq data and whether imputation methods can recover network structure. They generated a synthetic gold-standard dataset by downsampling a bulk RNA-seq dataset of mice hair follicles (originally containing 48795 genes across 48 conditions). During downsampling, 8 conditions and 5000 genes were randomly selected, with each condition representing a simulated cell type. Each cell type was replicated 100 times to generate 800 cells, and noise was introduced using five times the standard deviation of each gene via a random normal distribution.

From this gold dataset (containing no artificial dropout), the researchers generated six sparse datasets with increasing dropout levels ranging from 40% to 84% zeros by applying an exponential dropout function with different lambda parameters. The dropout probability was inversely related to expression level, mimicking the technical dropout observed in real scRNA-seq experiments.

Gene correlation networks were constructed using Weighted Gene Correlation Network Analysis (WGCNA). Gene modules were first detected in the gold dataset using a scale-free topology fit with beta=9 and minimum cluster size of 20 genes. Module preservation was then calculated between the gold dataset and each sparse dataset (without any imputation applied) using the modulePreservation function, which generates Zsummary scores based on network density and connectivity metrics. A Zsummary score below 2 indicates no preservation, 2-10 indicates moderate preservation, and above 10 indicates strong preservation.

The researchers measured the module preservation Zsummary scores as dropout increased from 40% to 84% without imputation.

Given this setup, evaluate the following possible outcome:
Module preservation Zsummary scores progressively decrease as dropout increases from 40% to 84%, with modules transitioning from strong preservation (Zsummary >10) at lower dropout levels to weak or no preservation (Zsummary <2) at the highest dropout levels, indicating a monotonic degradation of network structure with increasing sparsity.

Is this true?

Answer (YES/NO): YES